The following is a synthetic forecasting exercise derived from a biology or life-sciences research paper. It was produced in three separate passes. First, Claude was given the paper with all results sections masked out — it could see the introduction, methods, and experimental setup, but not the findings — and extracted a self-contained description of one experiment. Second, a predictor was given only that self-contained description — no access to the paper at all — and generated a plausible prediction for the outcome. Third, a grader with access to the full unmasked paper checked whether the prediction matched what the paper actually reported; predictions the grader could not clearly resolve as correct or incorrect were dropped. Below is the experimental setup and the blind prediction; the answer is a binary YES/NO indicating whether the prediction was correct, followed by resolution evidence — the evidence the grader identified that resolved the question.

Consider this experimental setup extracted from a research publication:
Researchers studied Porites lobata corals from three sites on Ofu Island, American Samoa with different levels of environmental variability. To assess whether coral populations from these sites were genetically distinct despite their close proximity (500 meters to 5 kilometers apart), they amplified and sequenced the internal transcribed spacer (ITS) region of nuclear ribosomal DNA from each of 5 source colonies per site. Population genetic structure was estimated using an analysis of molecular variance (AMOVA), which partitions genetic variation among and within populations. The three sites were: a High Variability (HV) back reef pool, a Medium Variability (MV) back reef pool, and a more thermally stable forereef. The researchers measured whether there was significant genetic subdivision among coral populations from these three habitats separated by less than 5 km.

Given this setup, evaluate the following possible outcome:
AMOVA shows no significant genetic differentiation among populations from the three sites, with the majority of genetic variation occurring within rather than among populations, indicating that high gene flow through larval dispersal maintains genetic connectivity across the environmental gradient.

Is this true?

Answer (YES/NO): NO